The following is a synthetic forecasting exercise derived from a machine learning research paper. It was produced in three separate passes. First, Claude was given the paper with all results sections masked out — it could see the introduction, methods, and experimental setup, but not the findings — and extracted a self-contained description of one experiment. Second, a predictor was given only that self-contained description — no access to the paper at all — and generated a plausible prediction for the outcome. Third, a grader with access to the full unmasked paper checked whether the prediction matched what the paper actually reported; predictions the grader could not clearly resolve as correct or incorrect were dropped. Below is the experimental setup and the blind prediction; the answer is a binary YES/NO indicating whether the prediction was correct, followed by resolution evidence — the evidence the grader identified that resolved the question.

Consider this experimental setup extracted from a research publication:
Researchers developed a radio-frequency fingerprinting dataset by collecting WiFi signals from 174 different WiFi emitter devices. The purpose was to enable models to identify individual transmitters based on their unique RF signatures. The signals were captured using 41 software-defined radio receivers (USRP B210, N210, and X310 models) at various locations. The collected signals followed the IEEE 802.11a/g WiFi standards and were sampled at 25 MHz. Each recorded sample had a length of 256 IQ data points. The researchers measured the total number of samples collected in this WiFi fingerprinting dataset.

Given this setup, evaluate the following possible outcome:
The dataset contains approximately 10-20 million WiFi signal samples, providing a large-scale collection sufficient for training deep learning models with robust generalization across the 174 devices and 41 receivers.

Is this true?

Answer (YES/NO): YES